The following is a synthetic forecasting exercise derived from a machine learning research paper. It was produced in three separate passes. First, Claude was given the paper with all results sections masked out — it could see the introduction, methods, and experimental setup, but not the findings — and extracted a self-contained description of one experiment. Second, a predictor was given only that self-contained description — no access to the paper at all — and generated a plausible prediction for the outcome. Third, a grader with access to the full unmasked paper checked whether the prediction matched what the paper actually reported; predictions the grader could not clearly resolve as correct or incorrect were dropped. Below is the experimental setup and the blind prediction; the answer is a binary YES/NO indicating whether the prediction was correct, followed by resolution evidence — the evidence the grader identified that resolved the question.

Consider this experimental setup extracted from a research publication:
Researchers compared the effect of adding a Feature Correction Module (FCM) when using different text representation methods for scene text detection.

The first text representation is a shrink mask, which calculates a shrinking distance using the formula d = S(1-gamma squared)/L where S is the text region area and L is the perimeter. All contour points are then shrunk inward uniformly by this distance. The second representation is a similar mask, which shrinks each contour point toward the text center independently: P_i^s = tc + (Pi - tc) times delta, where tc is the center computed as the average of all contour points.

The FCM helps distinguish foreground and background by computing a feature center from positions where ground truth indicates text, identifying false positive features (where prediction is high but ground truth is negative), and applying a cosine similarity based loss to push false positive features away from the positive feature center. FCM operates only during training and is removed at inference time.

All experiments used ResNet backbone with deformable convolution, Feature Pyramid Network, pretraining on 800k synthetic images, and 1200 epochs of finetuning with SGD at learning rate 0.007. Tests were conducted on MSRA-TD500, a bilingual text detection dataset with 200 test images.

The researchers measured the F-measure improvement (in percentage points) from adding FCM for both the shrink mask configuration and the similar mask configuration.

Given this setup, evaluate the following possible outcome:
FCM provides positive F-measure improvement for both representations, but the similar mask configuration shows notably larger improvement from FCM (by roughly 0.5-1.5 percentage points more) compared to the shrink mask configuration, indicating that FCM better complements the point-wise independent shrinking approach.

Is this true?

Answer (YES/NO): YES